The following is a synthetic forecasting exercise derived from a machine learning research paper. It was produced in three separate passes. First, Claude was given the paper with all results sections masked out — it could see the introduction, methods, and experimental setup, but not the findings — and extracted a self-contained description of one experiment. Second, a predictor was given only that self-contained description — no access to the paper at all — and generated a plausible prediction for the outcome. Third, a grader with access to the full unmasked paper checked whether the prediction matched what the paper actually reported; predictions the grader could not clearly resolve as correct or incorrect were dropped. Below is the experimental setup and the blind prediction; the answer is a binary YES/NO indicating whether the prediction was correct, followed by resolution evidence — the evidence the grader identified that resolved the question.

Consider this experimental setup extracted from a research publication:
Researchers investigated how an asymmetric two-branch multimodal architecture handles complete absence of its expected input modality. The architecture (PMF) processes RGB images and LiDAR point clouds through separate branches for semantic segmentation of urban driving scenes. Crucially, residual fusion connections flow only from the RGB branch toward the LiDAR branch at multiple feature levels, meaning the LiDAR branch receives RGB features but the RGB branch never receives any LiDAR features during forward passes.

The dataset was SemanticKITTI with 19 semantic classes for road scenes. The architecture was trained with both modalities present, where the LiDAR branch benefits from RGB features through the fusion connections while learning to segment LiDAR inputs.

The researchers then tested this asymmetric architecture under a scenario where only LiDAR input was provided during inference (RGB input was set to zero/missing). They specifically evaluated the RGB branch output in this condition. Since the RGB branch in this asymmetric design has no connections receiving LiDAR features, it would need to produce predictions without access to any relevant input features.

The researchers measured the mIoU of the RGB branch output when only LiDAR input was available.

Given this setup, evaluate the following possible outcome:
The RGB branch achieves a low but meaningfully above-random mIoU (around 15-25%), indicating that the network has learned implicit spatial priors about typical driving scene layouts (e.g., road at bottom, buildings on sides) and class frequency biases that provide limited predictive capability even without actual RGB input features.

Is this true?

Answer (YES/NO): NO